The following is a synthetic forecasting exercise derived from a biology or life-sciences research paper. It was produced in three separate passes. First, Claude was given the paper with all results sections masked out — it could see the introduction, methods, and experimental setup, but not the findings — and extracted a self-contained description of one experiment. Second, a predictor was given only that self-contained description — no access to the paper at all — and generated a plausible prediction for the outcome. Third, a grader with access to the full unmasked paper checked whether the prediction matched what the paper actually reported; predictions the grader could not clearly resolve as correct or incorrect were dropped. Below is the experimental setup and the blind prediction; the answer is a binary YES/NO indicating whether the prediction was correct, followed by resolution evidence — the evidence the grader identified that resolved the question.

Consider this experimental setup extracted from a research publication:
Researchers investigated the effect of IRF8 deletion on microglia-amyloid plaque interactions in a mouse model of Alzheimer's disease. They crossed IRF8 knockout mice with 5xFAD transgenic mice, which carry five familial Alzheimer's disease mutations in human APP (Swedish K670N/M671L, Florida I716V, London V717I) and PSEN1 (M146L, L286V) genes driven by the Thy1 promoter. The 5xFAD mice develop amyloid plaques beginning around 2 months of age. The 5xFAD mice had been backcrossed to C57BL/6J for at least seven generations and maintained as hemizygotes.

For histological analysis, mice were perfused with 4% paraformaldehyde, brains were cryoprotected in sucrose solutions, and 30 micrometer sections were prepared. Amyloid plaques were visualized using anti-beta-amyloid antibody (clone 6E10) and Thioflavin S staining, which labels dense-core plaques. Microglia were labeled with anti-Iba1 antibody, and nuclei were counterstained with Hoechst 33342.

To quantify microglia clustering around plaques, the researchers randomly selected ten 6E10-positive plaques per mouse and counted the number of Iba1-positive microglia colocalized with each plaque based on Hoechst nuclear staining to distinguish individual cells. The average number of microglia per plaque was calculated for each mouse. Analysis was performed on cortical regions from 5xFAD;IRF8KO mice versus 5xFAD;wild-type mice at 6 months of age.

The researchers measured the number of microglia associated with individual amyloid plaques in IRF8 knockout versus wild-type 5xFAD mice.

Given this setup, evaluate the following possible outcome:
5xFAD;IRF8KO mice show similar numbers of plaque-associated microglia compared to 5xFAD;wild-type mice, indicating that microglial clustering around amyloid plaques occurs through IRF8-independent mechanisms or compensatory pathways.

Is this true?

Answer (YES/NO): NO